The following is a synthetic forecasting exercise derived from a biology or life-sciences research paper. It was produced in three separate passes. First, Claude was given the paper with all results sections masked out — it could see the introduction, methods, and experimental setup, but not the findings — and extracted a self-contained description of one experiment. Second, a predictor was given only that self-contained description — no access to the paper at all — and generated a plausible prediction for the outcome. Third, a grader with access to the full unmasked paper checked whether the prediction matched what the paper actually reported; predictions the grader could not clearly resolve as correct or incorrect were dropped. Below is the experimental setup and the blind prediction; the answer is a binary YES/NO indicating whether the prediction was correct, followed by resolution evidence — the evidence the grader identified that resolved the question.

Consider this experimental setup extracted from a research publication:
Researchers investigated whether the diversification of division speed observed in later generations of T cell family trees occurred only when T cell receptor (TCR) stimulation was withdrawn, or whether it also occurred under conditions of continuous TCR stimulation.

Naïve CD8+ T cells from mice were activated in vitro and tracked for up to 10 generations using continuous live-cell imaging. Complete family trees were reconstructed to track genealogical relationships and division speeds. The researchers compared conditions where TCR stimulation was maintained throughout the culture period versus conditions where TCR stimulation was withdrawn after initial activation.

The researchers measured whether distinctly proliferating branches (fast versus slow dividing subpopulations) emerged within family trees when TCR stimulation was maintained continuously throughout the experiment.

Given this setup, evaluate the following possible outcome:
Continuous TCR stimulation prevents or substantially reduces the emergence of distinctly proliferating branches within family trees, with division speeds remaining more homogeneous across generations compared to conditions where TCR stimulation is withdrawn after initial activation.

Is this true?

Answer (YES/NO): NO